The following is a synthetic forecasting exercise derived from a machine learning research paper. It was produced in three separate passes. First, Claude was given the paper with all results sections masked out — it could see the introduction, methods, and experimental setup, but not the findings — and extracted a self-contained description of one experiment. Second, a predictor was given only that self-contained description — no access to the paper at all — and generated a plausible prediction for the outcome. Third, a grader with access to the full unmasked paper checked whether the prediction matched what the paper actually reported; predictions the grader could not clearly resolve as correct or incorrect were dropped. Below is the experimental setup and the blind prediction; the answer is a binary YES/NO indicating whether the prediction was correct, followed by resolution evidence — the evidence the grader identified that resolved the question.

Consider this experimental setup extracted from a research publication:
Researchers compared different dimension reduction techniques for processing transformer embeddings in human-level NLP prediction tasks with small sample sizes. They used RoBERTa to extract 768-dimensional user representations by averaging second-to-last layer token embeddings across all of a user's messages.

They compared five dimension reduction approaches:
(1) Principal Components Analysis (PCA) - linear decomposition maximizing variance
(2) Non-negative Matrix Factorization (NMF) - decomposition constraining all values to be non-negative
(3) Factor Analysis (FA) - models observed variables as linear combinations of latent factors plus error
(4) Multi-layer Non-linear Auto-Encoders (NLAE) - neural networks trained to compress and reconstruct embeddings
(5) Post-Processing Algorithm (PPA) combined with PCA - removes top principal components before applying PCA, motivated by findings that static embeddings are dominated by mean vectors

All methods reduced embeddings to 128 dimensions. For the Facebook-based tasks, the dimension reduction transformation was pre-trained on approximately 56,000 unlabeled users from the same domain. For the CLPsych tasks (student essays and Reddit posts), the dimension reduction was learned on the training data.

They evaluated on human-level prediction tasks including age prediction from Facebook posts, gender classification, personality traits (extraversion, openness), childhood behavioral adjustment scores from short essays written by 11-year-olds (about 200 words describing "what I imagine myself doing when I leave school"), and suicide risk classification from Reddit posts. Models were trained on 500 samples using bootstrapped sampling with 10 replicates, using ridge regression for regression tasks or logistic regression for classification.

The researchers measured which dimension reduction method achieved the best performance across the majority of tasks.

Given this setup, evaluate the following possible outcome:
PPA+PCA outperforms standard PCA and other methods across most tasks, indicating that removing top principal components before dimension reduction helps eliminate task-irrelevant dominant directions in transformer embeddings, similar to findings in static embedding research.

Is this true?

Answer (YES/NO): NO